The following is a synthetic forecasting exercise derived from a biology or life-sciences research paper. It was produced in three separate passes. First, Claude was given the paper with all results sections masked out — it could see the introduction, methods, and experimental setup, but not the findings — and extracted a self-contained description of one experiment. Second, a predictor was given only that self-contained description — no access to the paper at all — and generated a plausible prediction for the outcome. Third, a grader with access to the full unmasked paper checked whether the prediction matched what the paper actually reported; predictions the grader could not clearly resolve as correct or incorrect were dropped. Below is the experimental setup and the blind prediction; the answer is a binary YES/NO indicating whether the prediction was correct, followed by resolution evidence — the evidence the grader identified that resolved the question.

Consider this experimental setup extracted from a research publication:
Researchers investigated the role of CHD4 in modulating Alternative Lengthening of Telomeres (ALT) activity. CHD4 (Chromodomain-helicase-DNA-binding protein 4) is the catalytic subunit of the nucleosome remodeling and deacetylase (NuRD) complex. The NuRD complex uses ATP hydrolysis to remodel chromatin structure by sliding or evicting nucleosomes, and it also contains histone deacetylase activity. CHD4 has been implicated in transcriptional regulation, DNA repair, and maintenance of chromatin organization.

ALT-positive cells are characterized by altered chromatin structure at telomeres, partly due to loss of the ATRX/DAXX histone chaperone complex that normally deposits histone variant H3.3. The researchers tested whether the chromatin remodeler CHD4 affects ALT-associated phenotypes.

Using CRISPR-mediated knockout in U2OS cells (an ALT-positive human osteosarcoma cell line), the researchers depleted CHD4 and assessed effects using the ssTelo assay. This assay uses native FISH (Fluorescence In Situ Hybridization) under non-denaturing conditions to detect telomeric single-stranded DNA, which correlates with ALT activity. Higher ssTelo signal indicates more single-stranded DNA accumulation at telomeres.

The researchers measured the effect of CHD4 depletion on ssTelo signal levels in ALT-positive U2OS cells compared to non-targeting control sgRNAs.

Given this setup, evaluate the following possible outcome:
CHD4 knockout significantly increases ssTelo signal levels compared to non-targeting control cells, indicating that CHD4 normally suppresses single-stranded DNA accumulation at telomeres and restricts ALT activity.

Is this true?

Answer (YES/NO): NO